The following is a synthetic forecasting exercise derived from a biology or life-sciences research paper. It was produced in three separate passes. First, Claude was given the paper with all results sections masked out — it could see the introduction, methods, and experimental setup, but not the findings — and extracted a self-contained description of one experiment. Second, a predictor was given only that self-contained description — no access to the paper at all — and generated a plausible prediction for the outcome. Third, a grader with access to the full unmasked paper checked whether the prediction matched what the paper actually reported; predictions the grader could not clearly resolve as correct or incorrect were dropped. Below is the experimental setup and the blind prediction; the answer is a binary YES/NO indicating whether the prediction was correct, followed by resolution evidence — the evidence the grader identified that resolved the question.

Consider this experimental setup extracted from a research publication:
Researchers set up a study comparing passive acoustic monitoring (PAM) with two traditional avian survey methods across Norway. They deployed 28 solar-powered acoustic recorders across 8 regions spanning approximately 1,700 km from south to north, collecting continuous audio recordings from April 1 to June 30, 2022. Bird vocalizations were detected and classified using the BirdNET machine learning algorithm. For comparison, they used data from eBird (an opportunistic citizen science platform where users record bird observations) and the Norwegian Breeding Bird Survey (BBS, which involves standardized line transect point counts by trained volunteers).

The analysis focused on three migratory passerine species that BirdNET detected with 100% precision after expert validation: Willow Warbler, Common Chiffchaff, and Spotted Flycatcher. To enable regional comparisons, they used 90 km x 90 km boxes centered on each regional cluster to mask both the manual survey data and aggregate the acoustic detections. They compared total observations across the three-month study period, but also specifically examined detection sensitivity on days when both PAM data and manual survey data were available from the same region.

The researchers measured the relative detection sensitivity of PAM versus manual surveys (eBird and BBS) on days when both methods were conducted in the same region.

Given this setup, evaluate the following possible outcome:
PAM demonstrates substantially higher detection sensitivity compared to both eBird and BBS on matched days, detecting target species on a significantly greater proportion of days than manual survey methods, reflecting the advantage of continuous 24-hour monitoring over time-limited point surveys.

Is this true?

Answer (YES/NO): NO